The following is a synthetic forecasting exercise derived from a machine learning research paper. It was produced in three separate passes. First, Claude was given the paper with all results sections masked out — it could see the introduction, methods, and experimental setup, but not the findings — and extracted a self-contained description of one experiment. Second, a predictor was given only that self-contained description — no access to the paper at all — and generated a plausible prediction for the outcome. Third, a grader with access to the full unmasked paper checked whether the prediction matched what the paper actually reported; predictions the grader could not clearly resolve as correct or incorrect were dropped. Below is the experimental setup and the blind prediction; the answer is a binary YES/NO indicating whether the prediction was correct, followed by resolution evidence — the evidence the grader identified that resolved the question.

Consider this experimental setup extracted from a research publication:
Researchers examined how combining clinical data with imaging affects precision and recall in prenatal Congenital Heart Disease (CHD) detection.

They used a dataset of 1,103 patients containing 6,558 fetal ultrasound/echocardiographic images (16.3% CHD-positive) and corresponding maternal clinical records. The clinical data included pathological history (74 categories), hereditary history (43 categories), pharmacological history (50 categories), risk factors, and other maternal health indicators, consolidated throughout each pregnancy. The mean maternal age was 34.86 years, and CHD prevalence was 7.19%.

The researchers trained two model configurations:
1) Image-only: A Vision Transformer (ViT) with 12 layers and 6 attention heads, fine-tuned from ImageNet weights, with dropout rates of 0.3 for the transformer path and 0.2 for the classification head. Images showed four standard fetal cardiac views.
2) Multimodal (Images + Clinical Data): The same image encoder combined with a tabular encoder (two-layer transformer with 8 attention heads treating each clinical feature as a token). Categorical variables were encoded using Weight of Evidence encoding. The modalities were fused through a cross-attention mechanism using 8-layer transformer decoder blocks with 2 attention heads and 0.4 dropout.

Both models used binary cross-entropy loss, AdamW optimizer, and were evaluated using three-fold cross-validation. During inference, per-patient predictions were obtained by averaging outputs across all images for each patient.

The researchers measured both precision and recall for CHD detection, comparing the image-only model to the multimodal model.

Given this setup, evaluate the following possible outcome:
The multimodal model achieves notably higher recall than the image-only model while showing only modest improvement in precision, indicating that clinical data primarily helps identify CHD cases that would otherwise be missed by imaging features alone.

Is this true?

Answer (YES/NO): NO